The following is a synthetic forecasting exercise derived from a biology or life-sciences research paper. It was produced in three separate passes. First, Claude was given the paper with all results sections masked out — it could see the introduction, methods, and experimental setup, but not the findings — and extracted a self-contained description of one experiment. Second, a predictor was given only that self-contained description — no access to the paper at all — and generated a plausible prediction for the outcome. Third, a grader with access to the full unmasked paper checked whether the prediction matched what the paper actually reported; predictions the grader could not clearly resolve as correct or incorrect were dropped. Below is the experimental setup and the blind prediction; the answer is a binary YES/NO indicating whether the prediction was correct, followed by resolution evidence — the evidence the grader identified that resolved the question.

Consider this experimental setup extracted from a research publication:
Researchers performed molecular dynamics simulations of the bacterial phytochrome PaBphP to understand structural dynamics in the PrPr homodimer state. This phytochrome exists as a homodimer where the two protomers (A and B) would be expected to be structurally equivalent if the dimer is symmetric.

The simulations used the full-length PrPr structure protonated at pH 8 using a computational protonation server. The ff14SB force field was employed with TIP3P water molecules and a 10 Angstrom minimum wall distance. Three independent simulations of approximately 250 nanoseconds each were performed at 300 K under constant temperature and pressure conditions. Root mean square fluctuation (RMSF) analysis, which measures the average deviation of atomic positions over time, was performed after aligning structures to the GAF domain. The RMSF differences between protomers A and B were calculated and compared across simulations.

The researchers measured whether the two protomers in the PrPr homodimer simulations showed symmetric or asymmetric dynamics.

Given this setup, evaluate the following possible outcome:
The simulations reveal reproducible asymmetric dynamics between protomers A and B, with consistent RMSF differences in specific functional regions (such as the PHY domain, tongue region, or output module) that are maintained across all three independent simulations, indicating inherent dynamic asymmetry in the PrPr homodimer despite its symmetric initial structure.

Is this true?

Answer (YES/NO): YES